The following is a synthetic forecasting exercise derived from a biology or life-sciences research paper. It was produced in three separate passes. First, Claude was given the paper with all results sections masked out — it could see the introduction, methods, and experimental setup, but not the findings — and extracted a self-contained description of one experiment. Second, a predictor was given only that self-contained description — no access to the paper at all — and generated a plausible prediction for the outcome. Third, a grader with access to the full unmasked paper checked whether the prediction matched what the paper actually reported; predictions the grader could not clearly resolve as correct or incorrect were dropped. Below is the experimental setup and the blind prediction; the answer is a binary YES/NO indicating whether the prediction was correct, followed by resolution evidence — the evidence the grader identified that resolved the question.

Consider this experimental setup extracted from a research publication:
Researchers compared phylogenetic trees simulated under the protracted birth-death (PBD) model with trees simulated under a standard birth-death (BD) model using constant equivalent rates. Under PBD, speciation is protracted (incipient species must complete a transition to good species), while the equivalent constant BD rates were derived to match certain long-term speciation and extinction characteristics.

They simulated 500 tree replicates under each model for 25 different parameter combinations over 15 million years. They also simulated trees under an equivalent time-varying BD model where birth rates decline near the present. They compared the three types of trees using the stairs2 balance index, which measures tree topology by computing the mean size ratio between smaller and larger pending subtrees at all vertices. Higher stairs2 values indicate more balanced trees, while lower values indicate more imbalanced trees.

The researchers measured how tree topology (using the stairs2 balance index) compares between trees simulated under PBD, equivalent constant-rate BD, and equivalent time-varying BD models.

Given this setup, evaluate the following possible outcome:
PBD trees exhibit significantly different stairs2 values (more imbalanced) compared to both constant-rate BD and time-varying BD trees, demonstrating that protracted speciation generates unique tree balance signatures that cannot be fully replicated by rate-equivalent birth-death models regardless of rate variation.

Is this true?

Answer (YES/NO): NO